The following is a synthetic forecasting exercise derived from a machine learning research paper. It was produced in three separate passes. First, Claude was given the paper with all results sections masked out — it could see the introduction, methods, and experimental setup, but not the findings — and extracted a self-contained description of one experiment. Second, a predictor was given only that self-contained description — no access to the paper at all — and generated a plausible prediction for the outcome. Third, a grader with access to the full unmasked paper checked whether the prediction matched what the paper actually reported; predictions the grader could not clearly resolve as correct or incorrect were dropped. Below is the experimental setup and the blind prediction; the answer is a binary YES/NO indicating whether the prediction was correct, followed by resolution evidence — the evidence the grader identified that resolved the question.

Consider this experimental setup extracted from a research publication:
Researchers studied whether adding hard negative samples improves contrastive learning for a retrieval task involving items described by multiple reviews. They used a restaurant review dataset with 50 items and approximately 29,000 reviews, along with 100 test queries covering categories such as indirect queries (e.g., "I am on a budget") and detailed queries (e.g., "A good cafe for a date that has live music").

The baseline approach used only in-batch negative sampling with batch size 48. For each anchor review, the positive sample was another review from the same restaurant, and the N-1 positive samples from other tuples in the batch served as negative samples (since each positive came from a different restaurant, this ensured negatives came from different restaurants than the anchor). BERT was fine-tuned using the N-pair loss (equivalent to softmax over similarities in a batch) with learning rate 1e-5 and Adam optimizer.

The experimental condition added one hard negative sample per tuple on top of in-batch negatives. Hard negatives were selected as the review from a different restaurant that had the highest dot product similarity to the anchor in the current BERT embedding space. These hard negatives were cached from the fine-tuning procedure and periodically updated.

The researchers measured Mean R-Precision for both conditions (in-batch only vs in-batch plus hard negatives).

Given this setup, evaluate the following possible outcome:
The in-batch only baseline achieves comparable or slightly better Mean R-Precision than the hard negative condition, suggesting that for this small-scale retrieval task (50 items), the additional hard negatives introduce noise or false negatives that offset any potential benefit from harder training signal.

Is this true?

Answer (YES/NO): NO